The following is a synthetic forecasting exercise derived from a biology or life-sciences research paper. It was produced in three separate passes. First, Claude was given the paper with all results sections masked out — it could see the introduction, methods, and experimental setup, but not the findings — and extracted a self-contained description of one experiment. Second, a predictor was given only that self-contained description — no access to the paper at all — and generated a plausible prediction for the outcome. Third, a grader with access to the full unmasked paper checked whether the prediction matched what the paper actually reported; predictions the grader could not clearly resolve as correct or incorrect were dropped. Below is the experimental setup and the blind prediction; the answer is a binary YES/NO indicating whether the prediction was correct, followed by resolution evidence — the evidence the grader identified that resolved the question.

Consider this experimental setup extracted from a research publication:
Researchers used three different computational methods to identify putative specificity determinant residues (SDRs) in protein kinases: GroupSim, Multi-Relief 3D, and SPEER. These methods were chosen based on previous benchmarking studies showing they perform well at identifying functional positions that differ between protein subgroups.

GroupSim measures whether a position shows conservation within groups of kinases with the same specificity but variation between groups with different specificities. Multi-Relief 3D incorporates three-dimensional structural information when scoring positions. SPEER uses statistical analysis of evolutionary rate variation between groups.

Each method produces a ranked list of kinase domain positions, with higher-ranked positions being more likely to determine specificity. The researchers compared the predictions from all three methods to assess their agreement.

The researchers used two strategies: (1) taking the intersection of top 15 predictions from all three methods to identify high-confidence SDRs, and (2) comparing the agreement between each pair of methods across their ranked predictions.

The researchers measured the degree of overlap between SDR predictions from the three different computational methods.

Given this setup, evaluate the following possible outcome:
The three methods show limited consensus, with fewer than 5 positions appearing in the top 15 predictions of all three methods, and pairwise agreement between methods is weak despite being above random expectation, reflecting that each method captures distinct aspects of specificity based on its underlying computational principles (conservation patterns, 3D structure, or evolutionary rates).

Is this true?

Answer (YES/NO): NO